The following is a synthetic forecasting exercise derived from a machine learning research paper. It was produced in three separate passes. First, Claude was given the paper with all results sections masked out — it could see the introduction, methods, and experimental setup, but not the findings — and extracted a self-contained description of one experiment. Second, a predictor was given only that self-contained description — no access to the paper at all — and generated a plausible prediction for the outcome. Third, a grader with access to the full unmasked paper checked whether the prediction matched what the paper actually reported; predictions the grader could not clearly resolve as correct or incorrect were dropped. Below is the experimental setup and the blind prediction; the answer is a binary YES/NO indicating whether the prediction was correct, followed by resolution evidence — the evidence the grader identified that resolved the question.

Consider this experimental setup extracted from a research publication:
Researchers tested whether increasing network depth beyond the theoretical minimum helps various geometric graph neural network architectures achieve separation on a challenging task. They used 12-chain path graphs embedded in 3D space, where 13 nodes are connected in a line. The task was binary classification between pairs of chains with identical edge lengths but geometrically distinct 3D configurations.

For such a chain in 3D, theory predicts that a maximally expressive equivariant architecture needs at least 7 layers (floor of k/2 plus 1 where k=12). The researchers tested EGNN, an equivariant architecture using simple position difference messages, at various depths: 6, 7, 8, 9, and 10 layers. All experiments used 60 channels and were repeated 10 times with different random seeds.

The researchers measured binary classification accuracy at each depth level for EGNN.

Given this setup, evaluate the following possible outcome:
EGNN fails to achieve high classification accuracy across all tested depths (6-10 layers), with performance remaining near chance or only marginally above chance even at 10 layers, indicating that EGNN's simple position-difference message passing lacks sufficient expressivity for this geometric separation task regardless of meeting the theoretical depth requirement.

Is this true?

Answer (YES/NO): NO